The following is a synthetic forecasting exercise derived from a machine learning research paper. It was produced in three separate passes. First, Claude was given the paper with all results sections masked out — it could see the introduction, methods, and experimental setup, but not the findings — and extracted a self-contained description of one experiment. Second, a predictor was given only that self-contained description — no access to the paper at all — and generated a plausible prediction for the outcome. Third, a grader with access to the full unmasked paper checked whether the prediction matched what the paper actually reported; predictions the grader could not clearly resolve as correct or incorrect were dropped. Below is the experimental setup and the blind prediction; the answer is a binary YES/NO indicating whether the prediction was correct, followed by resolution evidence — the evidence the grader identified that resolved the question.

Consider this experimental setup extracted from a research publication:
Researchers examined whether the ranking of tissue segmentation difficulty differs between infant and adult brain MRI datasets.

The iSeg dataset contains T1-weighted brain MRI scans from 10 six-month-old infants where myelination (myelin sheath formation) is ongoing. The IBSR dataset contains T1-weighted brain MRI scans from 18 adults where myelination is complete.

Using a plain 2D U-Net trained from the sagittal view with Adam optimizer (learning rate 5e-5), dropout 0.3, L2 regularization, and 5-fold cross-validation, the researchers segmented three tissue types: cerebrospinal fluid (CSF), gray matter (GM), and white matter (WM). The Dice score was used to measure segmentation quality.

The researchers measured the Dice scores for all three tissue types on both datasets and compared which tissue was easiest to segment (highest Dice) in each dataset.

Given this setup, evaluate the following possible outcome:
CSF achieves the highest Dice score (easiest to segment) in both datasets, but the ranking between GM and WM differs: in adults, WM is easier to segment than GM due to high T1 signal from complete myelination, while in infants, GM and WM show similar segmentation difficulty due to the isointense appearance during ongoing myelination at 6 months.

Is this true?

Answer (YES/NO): NO